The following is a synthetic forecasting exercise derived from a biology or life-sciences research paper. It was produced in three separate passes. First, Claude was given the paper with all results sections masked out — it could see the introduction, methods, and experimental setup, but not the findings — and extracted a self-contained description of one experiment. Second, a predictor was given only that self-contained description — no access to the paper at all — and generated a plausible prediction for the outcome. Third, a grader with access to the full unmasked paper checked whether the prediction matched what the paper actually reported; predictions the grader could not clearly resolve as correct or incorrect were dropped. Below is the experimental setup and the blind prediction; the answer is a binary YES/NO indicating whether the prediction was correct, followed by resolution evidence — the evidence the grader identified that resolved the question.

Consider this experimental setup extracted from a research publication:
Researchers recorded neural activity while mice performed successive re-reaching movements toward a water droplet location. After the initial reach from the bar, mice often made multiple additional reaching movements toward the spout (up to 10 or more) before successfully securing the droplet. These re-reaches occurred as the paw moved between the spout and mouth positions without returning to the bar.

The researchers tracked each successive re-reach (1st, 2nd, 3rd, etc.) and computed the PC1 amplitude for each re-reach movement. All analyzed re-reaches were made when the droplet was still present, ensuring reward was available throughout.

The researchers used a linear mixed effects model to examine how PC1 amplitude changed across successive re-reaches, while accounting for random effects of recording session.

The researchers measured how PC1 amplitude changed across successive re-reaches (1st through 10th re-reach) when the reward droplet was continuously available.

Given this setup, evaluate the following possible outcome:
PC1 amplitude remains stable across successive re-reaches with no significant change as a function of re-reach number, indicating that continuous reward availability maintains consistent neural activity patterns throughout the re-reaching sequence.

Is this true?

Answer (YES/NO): NO